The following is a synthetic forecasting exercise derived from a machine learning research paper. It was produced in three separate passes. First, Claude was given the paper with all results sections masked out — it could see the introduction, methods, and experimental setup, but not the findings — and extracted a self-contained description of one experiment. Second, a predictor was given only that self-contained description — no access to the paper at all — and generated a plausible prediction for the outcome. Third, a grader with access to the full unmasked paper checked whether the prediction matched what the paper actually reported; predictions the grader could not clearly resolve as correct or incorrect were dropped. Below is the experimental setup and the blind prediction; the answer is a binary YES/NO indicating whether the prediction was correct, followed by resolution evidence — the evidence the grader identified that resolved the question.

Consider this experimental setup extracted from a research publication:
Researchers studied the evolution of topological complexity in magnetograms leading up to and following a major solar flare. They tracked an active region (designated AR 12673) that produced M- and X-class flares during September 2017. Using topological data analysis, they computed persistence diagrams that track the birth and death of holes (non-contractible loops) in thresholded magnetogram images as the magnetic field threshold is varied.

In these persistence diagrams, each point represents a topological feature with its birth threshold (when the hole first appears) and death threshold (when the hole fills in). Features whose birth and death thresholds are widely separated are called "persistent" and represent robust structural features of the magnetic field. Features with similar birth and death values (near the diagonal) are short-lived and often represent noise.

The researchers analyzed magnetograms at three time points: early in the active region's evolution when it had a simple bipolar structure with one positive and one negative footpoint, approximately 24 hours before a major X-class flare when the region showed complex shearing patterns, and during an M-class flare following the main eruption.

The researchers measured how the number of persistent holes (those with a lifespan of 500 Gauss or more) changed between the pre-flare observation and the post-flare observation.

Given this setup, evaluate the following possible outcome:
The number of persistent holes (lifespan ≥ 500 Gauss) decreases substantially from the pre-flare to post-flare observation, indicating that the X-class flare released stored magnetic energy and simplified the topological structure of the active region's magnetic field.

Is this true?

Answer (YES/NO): NO